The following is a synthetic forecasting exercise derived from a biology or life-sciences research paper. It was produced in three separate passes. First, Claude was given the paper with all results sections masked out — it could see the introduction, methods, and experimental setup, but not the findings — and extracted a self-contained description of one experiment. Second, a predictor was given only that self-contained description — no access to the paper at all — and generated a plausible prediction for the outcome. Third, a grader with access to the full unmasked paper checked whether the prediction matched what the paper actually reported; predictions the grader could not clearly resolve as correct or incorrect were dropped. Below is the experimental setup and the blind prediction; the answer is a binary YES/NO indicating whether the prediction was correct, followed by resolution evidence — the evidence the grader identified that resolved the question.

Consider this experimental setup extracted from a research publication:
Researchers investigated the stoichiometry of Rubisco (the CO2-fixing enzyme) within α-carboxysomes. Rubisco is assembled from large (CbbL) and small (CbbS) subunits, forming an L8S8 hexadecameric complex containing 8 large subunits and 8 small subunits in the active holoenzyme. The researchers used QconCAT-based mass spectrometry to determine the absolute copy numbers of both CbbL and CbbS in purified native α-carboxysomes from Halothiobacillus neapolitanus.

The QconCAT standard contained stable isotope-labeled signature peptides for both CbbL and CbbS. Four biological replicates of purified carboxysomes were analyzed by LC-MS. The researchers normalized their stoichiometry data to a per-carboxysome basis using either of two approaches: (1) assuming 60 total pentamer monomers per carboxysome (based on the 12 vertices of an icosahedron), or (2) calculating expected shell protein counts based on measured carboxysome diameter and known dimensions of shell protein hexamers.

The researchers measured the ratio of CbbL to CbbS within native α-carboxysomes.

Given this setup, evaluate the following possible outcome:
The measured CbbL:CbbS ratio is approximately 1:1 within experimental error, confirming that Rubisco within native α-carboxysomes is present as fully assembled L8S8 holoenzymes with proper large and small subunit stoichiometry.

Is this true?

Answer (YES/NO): NO